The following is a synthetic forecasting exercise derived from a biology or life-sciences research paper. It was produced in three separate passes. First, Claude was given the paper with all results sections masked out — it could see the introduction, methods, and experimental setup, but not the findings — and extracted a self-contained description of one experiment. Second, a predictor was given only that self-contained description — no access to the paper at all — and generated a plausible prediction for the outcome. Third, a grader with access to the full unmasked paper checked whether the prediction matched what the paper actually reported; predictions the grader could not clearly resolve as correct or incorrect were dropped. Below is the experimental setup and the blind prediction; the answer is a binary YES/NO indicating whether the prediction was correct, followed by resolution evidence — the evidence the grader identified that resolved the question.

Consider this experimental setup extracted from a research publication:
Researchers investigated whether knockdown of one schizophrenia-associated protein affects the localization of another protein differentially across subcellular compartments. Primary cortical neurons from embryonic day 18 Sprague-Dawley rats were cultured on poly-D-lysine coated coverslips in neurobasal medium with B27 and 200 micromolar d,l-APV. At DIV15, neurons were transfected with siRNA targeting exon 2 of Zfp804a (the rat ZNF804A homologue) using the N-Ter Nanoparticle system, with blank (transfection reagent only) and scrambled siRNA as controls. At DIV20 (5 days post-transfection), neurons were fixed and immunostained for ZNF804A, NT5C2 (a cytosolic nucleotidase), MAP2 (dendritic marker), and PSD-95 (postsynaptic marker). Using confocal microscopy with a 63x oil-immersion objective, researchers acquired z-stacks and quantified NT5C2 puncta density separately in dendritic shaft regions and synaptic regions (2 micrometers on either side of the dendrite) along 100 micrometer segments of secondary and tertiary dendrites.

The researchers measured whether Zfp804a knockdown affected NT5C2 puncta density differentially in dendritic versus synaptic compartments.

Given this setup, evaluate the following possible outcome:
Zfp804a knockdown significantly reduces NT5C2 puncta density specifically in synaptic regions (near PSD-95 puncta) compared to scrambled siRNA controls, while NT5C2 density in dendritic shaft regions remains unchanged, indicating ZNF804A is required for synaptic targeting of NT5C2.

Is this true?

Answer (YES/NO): YES